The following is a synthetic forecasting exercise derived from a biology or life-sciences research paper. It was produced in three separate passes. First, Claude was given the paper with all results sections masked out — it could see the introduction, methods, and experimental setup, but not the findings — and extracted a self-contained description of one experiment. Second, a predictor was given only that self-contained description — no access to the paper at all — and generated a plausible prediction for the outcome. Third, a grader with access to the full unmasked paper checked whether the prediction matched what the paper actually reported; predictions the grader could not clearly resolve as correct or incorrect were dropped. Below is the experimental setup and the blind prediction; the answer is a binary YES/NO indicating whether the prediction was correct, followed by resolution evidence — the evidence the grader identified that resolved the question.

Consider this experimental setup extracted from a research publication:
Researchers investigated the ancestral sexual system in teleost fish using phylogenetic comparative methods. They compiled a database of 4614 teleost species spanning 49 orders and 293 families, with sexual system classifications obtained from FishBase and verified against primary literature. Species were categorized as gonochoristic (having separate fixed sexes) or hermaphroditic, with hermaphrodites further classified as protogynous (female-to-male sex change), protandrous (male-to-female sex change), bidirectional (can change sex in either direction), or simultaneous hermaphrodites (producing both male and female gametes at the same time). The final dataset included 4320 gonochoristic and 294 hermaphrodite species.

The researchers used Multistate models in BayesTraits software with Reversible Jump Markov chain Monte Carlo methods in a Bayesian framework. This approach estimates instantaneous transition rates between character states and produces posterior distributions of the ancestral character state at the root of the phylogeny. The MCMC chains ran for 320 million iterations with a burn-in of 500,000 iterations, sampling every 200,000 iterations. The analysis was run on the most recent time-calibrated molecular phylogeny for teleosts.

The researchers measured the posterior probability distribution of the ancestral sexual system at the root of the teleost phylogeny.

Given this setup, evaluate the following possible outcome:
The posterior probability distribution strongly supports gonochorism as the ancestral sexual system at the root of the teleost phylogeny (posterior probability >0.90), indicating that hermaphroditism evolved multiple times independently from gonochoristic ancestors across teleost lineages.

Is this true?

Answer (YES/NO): NO